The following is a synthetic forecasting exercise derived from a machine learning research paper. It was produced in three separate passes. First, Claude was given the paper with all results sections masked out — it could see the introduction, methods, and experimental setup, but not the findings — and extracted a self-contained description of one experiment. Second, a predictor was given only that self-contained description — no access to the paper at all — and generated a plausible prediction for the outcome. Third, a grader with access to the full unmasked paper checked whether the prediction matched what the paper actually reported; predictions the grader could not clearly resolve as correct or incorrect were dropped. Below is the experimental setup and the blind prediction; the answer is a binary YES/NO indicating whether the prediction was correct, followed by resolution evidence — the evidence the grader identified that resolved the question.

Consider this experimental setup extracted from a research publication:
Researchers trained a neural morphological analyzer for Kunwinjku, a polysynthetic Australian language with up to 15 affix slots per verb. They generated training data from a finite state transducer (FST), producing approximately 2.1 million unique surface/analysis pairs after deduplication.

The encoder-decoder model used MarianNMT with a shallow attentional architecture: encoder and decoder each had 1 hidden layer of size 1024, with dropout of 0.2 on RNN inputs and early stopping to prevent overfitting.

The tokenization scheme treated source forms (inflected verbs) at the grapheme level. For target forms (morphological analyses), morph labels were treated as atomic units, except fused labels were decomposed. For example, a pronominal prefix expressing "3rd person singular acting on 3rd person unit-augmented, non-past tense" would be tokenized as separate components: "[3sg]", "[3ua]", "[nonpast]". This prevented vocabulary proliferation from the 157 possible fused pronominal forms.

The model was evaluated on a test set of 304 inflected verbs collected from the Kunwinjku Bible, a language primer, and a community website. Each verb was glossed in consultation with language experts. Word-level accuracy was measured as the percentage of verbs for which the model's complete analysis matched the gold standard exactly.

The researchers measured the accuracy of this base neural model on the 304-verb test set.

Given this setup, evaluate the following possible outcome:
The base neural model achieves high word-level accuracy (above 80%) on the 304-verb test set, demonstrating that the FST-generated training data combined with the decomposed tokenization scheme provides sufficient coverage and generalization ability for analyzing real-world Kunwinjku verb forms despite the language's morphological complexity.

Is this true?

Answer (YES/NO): YES